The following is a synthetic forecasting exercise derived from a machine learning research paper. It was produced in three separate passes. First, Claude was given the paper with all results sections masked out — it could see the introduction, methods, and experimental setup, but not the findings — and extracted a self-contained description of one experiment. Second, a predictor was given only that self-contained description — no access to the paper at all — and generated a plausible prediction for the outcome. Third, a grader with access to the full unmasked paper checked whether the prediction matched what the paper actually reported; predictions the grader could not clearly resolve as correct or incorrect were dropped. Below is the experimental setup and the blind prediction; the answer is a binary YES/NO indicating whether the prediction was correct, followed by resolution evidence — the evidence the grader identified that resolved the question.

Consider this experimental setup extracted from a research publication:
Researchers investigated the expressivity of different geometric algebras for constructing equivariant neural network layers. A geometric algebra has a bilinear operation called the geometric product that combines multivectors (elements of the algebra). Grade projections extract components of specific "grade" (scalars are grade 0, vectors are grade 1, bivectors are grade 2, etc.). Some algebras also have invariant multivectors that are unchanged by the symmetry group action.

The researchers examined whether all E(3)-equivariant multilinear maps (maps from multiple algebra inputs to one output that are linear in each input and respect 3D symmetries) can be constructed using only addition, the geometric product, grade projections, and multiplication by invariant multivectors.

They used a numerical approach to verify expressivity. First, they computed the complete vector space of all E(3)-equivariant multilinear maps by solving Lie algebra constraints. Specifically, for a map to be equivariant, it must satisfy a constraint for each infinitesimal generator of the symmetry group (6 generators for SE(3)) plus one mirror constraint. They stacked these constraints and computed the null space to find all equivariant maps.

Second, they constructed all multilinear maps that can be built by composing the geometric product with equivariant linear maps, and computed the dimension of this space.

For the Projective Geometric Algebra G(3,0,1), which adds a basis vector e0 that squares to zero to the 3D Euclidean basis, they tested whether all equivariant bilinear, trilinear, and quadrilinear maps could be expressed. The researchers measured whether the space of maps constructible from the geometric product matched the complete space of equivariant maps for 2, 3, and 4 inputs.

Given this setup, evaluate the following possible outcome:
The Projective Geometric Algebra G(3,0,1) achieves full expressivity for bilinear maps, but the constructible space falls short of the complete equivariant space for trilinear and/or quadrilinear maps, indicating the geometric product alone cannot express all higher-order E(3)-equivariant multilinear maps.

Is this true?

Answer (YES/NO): NO